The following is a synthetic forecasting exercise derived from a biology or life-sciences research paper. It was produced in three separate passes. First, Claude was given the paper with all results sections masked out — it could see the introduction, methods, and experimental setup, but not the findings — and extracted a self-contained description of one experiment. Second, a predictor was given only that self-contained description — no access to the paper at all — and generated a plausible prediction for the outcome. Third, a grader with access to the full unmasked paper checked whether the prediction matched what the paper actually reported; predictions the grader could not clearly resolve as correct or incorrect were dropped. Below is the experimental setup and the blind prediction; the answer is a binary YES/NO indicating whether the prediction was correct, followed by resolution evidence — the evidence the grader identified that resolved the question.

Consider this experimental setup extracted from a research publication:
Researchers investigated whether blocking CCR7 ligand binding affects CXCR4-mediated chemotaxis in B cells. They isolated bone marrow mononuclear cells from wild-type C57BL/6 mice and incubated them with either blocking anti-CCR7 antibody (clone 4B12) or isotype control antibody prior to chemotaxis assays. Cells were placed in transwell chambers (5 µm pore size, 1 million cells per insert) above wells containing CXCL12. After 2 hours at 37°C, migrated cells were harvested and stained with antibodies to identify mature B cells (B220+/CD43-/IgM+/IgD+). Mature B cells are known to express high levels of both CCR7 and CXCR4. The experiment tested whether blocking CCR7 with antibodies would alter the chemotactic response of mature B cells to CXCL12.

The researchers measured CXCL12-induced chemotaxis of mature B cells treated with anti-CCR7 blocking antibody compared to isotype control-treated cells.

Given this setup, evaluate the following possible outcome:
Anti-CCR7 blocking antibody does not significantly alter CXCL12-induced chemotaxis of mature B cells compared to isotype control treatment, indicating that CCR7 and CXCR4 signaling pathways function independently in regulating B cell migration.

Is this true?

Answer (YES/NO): NO